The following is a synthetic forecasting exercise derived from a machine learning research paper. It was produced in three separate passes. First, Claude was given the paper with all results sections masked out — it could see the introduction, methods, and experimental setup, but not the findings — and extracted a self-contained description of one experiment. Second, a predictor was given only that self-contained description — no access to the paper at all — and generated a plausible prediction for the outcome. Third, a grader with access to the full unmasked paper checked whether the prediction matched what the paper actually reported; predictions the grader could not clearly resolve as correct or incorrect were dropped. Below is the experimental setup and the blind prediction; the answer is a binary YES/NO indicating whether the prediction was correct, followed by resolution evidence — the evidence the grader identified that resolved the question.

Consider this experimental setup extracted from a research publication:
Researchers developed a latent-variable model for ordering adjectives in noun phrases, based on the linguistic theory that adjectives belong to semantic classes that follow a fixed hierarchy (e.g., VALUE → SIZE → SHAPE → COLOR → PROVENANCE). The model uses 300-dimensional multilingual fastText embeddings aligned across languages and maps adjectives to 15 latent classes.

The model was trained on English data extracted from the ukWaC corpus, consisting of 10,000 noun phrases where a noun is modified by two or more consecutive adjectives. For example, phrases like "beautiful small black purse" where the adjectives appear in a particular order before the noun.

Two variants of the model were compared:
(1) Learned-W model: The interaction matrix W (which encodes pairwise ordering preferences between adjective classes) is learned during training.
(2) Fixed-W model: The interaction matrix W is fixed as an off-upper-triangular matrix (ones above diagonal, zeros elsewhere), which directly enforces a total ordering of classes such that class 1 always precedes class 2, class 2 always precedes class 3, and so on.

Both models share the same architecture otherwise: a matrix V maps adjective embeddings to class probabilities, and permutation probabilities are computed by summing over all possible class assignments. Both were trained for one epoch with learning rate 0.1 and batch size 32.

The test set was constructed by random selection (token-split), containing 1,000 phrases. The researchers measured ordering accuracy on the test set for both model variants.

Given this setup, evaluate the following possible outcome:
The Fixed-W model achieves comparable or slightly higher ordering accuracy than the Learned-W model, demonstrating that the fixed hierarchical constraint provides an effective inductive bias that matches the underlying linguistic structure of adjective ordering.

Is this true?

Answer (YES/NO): YES